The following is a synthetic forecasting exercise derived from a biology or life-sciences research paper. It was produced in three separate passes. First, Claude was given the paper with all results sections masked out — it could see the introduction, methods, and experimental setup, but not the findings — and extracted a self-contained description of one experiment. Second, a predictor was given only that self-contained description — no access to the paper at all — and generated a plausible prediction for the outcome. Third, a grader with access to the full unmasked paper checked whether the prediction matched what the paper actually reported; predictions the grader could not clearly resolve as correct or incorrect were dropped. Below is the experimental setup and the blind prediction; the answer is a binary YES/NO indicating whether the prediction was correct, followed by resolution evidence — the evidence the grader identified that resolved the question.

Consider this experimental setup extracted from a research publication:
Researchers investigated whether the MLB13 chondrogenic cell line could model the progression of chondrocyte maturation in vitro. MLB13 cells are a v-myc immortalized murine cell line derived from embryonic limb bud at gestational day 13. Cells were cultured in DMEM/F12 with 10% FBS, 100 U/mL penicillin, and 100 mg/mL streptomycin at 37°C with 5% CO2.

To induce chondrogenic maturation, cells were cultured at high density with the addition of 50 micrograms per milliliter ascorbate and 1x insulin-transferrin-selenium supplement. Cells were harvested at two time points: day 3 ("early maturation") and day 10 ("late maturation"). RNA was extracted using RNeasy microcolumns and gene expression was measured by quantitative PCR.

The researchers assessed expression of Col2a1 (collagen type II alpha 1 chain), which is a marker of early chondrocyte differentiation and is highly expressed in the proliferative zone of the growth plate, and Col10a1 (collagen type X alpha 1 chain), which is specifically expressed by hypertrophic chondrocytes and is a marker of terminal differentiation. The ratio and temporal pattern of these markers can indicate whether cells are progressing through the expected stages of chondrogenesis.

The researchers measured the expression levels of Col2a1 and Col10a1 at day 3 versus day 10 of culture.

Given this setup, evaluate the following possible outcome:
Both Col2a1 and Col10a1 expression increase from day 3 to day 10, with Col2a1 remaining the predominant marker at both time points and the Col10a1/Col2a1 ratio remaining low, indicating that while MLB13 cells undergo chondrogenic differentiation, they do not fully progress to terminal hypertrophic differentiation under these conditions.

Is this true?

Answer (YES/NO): NO